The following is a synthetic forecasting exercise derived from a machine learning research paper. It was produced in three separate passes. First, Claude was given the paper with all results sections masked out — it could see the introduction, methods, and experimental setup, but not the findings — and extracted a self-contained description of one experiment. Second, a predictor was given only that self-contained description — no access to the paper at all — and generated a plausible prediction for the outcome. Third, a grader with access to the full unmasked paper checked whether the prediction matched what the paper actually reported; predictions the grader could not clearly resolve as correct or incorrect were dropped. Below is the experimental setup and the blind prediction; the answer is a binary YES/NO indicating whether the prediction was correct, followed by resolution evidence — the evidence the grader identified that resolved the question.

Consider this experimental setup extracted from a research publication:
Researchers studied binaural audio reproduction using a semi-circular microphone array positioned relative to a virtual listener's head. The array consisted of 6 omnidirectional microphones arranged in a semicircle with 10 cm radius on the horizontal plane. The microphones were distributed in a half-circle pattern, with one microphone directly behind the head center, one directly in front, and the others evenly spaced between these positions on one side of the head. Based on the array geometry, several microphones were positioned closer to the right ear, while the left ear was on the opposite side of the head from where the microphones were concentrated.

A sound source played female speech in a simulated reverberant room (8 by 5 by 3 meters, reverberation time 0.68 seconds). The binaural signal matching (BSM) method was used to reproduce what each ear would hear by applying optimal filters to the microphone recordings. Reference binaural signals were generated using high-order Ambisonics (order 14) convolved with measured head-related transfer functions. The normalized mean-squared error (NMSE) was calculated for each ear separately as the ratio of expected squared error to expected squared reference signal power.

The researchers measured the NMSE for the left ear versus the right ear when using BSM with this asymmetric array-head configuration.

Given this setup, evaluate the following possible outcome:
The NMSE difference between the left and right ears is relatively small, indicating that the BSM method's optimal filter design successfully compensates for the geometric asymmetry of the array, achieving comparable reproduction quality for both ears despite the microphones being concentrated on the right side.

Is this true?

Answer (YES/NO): NO